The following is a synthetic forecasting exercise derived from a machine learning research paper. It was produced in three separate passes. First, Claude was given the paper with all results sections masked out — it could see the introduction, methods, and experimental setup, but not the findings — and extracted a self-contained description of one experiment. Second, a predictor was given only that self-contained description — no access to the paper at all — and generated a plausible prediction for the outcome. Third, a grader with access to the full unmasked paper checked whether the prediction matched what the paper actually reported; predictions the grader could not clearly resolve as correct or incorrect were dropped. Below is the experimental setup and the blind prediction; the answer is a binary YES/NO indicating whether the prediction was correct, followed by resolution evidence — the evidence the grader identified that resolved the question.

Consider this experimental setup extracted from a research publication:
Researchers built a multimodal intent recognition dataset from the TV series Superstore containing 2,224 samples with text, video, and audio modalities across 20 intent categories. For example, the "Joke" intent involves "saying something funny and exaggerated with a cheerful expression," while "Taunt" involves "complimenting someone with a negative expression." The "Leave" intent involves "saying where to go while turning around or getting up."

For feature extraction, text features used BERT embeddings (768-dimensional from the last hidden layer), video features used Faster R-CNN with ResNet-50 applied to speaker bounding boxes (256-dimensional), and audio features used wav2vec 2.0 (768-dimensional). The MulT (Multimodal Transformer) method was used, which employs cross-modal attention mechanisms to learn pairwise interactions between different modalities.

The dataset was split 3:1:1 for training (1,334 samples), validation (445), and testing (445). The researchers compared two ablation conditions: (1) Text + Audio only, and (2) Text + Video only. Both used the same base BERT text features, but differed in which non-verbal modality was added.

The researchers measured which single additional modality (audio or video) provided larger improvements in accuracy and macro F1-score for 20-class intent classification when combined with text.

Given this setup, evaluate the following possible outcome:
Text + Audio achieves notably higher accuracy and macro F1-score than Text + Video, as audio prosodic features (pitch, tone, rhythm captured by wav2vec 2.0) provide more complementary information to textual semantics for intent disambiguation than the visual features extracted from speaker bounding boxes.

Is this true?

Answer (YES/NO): NO